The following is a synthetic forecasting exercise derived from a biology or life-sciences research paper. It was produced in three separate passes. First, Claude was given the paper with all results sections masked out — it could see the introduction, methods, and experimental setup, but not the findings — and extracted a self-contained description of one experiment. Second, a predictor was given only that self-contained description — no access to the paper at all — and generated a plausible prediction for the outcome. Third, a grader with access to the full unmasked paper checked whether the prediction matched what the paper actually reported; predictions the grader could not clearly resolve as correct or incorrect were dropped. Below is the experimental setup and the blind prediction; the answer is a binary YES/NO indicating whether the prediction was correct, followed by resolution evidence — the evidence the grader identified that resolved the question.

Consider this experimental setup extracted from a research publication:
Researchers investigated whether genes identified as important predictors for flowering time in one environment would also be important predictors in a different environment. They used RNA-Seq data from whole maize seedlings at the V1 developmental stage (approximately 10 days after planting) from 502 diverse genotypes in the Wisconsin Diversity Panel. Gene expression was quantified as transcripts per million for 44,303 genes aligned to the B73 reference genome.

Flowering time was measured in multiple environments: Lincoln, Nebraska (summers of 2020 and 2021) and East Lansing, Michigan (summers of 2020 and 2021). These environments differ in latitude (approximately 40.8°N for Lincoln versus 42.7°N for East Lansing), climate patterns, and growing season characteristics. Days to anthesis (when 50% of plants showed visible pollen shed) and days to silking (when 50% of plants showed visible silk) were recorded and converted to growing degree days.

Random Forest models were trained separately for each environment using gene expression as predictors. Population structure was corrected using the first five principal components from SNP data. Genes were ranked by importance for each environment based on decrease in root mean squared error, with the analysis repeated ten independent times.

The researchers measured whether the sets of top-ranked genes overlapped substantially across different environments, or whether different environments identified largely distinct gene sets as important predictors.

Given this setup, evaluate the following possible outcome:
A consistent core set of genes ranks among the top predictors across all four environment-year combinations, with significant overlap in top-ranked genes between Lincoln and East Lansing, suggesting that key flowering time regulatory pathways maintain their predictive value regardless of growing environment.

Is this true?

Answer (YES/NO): NO